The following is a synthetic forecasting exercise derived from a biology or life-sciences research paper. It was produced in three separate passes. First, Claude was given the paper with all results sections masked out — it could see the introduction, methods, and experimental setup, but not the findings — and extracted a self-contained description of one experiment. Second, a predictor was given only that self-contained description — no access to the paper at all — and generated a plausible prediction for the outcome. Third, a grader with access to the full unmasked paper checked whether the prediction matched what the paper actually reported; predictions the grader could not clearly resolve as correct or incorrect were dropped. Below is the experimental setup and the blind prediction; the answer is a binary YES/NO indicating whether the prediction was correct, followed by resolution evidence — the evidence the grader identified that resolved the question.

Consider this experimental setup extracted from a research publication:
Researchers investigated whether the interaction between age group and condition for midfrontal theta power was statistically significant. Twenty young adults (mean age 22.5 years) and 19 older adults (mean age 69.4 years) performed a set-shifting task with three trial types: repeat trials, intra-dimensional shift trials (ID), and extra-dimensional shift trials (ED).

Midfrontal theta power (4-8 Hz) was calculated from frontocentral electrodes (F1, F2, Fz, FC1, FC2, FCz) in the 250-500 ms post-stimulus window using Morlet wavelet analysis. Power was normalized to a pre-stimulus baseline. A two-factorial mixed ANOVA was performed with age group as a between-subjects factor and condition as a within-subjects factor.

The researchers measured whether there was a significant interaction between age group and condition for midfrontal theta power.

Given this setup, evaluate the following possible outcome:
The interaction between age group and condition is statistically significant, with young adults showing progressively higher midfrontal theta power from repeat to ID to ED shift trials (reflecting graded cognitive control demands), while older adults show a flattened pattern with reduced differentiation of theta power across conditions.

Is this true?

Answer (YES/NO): YES